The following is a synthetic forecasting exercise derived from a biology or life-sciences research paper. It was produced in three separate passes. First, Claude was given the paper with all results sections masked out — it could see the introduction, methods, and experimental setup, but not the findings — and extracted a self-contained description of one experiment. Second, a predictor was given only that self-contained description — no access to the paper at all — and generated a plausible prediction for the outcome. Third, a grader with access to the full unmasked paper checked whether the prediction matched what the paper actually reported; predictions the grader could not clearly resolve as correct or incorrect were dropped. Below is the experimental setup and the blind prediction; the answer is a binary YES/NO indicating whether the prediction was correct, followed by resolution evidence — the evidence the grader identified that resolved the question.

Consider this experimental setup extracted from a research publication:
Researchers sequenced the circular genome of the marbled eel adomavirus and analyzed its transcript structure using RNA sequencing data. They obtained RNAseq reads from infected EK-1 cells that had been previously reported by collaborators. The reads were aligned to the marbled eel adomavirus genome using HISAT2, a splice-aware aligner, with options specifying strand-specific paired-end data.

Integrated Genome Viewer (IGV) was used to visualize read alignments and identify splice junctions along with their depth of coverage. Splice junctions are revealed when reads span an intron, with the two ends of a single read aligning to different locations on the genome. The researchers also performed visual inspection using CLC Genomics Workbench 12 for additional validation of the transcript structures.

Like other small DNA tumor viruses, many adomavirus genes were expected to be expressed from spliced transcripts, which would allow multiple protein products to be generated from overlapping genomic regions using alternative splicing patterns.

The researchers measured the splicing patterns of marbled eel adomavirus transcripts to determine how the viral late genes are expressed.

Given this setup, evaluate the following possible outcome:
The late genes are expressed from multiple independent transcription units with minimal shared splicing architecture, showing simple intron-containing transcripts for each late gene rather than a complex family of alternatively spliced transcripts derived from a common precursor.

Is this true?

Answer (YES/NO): NO